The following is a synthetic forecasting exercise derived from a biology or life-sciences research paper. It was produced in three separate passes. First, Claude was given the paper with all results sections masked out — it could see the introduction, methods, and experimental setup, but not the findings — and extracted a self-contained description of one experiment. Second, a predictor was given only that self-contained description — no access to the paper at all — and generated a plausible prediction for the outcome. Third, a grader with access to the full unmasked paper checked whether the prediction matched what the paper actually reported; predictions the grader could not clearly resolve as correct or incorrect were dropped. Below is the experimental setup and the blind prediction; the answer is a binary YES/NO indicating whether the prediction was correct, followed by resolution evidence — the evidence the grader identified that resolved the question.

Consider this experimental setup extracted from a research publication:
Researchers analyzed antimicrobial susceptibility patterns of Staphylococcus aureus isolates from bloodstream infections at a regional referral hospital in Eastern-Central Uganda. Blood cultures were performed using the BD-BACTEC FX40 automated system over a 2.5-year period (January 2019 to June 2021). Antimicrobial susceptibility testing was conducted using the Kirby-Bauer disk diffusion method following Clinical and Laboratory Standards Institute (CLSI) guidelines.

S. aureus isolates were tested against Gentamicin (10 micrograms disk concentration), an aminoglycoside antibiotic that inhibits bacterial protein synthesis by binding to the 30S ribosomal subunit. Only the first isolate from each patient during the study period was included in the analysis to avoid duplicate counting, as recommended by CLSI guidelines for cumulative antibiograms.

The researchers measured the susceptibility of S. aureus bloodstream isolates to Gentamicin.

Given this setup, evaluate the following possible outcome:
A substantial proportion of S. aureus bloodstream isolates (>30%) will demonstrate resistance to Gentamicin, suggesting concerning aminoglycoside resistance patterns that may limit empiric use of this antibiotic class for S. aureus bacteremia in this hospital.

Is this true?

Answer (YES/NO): NO